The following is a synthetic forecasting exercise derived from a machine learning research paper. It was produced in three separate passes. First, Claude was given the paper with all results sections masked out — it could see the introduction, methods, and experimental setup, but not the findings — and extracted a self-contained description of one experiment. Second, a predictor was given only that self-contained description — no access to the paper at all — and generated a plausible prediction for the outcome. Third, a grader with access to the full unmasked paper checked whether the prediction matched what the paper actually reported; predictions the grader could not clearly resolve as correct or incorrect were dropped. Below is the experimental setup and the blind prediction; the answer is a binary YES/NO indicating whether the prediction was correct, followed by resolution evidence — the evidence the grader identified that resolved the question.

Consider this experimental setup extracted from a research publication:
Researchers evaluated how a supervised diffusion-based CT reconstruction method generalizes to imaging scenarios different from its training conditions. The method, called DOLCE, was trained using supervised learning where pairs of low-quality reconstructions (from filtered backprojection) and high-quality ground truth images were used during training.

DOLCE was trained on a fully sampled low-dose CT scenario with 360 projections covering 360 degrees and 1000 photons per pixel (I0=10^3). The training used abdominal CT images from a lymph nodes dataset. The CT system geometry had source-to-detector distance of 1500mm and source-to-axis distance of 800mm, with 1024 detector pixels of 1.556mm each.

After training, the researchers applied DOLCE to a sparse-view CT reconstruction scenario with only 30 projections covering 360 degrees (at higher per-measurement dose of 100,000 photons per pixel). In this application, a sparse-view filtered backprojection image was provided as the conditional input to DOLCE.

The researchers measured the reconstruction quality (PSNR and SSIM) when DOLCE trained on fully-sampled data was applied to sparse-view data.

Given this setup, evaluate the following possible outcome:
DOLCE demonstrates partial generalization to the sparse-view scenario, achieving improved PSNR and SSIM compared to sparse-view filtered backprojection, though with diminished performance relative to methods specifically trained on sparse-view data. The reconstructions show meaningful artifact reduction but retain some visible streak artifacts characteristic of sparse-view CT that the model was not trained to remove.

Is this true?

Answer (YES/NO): NO